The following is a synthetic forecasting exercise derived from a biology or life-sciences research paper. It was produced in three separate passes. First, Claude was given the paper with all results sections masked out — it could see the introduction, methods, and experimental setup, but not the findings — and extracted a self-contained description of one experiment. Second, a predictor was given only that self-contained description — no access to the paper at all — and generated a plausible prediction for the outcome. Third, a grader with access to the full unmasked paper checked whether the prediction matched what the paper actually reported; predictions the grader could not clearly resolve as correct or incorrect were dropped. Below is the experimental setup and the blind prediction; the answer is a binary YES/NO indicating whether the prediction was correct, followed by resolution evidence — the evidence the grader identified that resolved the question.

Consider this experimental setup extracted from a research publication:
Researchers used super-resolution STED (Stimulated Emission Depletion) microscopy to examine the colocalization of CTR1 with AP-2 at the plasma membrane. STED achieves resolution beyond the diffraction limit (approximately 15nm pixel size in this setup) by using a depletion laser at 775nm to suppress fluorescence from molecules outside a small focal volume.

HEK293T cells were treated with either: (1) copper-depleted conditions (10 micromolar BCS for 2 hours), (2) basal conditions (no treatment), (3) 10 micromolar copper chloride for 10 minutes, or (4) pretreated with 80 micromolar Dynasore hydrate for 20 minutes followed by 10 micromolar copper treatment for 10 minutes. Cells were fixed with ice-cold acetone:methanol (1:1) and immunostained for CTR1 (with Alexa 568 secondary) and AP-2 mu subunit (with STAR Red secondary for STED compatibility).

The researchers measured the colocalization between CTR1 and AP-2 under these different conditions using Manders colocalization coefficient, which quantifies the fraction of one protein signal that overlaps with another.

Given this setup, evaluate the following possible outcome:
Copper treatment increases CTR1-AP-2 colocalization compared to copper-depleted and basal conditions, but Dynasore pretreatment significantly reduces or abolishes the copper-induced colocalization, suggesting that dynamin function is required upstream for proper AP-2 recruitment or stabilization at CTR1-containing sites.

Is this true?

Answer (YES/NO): NO